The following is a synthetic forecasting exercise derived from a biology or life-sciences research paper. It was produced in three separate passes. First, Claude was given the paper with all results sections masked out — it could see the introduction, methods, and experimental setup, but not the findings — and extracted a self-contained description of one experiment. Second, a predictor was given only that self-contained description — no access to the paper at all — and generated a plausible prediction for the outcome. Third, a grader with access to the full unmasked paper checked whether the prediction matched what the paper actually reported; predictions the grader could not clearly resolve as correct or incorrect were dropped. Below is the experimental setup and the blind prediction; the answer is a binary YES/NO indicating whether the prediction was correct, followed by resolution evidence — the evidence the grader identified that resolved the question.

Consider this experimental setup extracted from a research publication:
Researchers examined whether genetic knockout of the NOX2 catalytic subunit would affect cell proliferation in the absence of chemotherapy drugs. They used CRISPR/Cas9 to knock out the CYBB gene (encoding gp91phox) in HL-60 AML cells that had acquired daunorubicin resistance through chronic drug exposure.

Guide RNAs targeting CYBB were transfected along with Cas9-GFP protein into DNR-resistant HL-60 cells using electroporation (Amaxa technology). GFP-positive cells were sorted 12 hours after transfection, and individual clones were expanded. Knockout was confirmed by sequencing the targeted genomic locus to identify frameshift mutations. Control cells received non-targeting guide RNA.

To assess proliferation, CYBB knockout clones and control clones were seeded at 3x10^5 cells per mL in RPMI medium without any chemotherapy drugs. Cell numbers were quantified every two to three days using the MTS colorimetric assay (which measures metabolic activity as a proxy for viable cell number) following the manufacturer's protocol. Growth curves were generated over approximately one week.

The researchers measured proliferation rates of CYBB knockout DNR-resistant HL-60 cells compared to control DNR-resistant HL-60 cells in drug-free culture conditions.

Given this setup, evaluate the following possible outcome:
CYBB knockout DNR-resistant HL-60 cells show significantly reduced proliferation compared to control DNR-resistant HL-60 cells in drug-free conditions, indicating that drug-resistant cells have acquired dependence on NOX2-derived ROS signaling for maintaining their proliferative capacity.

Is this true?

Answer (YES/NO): NO